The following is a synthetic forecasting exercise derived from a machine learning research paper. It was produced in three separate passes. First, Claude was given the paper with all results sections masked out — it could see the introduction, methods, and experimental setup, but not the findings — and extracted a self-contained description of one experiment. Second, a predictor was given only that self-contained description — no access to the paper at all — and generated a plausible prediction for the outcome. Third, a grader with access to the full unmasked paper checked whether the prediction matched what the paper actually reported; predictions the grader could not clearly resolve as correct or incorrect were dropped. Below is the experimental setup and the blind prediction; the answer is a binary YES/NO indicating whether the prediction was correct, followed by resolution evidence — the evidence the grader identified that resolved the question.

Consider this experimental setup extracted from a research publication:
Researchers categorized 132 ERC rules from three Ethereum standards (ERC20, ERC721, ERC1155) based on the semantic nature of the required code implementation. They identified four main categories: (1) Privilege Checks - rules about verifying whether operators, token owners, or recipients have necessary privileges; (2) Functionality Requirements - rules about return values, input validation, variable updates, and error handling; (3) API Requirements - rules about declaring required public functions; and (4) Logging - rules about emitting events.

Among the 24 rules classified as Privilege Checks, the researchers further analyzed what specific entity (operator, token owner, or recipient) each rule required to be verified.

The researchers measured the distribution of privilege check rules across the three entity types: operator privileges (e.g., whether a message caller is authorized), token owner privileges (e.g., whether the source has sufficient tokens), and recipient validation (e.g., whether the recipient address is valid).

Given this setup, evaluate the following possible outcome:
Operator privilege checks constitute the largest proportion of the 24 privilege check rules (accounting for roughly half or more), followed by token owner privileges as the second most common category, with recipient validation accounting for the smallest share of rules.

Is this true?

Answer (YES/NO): NO